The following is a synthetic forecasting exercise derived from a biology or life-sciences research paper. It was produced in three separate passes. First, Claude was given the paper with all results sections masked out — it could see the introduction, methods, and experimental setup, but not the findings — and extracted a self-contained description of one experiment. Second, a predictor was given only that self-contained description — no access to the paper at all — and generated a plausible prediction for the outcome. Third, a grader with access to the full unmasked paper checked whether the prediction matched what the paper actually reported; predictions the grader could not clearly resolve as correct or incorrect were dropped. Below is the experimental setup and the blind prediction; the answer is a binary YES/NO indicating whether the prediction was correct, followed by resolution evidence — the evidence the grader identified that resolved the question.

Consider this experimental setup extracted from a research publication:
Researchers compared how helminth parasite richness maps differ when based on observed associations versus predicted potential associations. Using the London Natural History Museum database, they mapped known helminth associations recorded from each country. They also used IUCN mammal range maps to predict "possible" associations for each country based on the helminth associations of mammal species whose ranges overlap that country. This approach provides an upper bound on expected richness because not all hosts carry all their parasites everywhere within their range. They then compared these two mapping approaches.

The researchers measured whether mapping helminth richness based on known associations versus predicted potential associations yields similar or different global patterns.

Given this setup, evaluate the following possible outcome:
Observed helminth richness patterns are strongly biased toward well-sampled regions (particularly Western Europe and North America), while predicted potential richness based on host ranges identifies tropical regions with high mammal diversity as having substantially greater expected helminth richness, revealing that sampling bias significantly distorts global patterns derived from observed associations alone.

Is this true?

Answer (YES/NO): YES